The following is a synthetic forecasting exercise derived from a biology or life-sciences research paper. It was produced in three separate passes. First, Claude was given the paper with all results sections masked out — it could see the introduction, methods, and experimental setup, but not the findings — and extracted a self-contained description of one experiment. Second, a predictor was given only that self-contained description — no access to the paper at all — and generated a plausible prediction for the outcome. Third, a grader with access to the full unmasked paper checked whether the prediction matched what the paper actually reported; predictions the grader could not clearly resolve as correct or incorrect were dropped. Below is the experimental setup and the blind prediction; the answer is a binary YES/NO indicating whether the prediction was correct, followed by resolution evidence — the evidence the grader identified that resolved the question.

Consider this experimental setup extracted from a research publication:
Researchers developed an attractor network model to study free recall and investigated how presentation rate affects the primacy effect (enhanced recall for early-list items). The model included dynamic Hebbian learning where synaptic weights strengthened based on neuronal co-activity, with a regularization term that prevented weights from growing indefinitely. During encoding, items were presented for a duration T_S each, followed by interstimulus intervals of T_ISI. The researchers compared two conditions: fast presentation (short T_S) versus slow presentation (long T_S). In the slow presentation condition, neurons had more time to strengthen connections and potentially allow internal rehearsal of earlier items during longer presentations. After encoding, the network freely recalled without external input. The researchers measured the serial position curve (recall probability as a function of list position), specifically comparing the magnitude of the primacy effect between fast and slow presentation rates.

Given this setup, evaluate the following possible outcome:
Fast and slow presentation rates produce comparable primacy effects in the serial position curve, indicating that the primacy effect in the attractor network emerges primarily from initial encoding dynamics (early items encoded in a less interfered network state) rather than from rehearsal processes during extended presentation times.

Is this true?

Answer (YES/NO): NO